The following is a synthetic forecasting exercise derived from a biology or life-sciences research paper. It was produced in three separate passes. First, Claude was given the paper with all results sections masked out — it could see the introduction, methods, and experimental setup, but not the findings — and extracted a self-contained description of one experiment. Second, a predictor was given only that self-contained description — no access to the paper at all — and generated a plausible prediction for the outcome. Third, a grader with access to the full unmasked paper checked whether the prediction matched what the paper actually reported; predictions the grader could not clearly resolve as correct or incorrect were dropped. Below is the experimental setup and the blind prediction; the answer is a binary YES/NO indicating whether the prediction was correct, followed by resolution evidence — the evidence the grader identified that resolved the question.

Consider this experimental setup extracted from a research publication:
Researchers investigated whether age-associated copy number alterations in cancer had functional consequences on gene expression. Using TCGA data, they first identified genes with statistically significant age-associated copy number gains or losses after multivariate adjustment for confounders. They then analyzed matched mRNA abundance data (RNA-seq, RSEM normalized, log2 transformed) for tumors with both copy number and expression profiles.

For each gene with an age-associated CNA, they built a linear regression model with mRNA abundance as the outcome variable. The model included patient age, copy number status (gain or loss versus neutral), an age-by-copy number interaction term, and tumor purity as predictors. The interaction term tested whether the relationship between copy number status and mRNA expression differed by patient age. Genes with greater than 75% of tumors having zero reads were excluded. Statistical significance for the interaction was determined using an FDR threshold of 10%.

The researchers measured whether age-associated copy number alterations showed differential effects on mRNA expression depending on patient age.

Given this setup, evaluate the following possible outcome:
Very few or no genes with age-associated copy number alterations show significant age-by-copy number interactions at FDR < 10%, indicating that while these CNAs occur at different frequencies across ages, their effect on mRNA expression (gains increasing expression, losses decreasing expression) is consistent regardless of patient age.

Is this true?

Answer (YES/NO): NO